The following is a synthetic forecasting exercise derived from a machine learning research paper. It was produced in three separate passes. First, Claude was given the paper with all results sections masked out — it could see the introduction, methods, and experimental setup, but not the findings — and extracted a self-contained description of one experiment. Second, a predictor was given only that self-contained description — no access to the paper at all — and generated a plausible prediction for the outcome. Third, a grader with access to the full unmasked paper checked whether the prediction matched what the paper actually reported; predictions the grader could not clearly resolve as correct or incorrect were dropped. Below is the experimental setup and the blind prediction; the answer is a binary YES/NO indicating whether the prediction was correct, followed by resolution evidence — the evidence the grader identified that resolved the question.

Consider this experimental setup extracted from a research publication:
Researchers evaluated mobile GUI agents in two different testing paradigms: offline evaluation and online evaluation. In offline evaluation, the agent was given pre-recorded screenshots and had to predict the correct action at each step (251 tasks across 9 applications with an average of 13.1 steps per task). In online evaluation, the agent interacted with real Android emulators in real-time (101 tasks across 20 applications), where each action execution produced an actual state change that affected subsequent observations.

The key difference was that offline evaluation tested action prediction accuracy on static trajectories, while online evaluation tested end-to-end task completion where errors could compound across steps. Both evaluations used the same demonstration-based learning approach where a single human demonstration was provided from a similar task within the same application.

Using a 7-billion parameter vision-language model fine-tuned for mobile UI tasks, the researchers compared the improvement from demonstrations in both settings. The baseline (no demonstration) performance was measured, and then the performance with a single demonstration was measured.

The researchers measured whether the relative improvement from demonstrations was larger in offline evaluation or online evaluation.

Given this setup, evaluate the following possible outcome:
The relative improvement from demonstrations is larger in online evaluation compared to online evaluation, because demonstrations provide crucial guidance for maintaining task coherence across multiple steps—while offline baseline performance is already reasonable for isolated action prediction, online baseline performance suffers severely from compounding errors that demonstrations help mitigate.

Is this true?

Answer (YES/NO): YES